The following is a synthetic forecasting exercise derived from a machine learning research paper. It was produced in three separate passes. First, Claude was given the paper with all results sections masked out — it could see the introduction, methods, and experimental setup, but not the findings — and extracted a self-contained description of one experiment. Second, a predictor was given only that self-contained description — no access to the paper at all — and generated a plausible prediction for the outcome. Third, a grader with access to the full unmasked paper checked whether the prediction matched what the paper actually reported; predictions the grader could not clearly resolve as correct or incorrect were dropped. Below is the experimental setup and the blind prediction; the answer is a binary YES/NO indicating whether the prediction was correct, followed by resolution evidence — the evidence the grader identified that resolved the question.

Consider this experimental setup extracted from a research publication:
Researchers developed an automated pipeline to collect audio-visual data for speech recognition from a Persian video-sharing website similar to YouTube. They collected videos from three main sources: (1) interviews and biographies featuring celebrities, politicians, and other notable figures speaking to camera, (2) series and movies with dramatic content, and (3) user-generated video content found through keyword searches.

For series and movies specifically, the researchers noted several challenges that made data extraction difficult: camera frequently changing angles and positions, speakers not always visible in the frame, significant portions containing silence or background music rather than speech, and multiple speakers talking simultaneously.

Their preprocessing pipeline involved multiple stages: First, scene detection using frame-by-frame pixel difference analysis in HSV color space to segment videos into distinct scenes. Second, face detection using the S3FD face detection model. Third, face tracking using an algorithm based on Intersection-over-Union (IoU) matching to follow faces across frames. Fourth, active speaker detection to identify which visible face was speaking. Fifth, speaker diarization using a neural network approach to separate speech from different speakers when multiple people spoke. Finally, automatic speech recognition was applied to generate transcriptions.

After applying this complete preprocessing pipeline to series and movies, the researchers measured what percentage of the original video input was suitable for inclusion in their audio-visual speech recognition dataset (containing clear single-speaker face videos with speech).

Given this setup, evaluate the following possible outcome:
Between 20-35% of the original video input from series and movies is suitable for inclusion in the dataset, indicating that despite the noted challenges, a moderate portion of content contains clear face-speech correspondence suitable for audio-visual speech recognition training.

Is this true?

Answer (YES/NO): NO